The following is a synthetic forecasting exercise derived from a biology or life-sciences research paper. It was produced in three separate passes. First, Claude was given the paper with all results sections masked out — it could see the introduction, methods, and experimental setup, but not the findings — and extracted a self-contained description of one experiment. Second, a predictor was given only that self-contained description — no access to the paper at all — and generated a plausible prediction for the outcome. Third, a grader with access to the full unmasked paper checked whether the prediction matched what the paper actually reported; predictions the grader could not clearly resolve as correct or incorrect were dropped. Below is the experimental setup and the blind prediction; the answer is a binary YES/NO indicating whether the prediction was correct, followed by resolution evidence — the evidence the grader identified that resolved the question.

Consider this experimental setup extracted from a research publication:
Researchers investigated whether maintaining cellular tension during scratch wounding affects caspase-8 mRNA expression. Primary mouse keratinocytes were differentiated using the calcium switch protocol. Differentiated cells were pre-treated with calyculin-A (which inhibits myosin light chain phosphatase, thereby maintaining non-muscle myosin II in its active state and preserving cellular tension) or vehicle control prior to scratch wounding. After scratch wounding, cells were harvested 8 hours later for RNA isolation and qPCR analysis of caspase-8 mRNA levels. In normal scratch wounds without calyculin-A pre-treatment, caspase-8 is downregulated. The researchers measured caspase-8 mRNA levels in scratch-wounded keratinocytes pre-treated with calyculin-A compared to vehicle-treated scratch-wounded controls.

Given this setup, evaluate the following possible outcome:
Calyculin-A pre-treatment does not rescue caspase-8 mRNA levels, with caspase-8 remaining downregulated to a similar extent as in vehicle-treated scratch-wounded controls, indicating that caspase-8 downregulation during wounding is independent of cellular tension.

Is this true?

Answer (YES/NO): NO